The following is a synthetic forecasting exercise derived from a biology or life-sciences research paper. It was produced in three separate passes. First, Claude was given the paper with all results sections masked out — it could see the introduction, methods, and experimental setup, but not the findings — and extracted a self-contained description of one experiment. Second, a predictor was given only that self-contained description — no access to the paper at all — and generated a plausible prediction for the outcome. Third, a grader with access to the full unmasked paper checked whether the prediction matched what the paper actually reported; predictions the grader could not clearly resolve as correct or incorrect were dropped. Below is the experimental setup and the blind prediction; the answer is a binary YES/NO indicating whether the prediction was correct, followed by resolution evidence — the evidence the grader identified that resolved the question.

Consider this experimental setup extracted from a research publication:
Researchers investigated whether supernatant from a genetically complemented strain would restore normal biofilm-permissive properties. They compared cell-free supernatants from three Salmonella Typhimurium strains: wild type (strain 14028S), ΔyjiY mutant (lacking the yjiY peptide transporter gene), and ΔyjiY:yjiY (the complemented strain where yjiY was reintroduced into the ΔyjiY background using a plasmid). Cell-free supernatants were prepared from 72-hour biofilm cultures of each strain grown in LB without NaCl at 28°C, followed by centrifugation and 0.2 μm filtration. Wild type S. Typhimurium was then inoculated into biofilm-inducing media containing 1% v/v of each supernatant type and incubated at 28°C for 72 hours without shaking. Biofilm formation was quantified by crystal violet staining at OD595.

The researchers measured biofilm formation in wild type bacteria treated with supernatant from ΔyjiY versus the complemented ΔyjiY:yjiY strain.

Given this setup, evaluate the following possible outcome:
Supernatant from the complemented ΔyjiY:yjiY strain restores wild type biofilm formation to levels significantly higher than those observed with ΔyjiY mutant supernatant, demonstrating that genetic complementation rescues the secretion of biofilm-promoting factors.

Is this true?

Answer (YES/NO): YES